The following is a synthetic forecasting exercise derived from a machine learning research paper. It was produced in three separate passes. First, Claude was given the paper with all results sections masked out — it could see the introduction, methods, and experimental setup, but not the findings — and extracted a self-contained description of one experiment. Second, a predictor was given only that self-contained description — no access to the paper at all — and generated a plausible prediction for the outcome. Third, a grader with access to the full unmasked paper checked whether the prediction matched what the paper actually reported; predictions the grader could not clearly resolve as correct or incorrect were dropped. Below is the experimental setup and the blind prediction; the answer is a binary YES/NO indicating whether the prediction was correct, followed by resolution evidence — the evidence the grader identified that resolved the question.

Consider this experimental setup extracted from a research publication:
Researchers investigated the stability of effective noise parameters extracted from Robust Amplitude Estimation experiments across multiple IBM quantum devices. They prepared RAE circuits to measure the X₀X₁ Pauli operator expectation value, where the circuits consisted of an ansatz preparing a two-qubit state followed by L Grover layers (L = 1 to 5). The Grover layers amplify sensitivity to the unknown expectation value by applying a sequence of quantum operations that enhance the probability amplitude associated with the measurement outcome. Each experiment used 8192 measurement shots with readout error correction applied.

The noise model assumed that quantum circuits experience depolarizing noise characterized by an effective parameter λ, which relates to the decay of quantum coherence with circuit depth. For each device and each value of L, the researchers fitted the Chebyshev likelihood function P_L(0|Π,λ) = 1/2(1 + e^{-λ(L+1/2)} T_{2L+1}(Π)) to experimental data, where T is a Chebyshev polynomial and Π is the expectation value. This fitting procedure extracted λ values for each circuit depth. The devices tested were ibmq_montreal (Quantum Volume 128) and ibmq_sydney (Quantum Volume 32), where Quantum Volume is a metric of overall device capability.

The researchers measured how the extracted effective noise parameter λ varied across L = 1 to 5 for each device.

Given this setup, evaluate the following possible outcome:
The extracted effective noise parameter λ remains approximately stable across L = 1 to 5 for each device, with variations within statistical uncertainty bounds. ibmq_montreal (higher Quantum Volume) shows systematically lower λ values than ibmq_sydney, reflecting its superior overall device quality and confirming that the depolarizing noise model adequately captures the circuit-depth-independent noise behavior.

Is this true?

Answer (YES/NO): NO